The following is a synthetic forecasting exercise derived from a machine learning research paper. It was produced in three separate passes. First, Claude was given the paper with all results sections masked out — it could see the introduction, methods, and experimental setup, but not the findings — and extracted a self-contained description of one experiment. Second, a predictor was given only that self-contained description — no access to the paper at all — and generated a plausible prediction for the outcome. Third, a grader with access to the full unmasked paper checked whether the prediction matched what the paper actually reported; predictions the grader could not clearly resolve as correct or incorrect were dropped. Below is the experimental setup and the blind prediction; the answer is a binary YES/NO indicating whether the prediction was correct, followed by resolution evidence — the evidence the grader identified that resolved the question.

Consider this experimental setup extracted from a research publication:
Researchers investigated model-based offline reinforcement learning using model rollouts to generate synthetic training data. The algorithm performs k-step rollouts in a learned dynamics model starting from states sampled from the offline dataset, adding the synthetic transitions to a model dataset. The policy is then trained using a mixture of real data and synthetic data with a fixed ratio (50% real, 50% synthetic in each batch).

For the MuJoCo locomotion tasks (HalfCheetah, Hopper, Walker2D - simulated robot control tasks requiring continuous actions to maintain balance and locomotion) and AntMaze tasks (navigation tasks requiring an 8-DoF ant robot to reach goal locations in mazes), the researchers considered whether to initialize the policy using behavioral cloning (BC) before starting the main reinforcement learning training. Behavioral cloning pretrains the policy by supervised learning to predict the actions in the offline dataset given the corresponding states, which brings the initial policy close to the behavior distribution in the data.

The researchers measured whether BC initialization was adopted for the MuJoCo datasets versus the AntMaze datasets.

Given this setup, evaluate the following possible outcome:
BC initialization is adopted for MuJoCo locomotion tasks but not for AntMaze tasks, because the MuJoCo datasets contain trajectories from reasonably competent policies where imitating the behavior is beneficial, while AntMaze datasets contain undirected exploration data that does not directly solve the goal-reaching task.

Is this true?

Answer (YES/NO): YES